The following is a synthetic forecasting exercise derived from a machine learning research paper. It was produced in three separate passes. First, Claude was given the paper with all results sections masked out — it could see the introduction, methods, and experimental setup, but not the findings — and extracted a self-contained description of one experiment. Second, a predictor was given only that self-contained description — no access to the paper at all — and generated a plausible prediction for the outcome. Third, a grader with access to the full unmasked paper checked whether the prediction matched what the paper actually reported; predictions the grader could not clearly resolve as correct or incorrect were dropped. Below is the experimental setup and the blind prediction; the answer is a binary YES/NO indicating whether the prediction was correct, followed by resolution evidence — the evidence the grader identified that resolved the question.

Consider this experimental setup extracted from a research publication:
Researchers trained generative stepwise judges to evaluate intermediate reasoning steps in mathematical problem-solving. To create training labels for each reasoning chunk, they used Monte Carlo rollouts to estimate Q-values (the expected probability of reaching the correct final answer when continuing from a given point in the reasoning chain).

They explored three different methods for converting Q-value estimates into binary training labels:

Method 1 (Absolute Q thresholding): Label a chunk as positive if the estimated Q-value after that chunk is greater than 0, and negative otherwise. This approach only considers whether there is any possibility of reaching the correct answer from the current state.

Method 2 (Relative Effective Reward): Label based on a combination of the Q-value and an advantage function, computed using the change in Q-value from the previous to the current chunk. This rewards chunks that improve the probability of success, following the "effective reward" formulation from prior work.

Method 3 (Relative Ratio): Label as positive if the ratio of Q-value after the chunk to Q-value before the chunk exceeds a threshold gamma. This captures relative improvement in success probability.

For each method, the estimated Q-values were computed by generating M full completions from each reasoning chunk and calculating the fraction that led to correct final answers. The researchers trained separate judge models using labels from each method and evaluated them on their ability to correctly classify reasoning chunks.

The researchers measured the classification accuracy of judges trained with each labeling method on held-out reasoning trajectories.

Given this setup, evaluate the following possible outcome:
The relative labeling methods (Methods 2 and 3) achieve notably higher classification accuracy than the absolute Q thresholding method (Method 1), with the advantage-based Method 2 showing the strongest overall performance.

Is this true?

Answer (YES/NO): NO